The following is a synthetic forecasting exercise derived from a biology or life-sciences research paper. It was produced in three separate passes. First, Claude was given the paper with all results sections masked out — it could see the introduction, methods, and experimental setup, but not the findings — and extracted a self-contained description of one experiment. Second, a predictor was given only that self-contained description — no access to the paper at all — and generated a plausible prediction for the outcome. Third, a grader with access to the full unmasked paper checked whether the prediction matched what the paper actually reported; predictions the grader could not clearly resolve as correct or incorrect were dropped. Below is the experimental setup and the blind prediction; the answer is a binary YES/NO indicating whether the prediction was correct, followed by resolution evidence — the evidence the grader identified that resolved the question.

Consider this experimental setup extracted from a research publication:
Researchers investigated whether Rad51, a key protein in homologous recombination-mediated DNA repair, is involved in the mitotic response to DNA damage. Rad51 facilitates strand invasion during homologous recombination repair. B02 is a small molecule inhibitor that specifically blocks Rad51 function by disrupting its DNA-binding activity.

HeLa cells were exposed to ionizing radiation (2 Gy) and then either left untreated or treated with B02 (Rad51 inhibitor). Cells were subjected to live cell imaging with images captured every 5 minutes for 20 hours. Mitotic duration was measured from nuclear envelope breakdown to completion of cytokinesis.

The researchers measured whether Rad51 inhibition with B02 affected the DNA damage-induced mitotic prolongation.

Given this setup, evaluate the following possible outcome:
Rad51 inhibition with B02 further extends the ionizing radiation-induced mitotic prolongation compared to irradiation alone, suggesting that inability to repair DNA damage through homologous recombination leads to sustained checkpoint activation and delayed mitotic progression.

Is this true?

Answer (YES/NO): NO